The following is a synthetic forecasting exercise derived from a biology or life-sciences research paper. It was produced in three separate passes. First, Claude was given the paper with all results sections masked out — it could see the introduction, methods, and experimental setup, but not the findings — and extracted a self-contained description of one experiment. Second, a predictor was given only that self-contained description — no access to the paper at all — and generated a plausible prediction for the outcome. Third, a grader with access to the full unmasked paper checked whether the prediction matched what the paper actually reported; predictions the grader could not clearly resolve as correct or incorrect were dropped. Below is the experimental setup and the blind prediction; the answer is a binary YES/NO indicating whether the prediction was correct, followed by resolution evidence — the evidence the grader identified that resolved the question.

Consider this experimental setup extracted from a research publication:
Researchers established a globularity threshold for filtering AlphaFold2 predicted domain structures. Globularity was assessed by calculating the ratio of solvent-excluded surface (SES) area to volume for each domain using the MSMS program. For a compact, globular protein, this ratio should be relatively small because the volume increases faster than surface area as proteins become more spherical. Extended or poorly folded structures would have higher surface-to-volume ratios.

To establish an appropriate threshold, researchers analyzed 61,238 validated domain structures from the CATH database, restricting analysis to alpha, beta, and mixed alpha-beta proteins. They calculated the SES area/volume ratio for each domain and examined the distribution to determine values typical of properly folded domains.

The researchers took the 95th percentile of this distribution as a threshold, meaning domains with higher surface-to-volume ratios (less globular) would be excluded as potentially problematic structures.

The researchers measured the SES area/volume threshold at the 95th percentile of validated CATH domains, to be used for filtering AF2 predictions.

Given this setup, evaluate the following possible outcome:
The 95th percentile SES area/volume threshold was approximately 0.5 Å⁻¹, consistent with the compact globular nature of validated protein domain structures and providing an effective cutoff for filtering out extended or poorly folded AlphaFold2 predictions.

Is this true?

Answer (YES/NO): YES